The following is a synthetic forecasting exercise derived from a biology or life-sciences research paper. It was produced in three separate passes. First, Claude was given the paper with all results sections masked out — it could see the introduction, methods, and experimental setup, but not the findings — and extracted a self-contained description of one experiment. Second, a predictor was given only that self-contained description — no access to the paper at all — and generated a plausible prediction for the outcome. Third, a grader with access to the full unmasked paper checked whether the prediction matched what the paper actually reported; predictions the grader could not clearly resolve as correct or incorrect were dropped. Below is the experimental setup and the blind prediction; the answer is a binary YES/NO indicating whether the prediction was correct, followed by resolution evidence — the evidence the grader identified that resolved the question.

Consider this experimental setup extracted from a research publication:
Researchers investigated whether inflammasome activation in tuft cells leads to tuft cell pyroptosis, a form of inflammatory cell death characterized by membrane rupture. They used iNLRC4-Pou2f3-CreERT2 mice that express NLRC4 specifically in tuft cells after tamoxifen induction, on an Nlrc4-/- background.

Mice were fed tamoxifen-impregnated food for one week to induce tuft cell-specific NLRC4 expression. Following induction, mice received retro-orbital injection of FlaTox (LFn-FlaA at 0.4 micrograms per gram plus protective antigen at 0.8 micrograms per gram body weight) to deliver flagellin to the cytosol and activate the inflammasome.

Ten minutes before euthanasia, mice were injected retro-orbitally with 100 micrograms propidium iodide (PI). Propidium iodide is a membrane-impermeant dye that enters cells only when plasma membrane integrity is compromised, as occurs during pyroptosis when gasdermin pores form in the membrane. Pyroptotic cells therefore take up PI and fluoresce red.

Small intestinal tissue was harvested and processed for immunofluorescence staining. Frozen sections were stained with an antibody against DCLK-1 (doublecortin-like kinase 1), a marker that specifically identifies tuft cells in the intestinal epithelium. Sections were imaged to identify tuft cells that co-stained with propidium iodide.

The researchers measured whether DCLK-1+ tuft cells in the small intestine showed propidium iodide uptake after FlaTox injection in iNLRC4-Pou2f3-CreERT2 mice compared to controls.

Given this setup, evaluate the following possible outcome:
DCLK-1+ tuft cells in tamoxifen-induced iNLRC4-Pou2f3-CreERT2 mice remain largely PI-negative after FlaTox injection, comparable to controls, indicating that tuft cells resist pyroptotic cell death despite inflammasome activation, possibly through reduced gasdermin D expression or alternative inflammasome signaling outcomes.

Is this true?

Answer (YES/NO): NO